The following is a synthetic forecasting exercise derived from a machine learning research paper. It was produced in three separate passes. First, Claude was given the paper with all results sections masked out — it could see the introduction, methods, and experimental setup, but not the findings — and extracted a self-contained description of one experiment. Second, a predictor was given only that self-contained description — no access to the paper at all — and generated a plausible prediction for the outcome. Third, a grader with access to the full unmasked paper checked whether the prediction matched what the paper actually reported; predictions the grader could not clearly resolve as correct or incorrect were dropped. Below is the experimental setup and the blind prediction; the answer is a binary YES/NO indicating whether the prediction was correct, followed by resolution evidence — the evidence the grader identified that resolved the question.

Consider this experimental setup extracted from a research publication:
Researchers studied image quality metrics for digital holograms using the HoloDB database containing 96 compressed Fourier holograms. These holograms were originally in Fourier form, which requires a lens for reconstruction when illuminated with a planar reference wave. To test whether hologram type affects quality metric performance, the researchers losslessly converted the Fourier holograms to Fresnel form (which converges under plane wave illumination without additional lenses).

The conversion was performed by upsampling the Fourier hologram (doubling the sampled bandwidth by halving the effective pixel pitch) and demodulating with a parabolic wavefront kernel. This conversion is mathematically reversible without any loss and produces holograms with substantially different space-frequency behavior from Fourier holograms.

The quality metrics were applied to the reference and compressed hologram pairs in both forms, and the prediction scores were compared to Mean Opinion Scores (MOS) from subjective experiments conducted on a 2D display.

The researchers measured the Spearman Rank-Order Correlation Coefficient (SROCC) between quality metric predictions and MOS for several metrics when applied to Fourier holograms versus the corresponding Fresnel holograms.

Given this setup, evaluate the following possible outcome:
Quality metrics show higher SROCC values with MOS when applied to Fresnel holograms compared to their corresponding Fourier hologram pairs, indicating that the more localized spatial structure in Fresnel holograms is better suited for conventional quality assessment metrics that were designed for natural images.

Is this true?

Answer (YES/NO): NO